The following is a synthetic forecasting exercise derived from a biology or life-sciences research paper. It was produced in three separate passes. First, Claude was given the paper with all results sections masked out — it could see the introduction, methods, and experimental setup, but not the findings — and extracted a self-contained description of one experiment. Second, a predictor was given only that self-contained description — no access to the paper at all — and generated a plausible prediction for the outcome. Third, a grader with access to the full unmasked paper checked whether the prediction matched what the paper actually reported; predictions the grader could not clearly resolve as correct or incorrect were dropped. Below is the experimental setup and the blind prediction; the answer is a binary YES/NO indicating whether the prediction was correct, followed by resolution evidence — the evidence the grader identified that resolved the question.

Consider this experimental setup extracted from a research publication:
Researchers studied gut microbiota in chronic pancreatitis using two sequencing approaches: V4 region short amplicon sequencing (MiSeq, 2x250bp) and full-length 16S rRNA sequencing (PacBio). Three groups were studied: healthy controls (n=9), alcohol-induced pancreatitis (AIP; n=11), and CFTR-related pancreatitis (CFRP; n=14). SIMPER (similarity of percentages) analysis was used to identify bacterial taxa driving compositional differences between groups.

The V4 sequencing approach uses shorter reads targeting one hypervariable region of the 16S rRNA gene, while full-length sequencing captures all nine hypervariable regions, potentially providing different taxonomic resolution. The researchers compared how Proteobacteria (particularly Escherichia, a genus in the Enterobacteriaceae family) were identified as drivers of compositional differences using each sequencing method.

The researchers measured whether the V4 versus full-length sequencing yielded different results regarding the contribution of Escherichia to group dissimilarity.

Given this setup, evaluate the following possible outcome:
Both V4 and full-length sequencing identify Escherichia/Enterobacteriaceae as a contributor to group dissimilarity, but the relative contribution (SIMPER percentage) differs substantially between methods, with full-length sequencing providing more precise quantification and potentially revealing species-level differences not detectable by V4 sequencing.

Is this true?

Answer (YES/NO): NO